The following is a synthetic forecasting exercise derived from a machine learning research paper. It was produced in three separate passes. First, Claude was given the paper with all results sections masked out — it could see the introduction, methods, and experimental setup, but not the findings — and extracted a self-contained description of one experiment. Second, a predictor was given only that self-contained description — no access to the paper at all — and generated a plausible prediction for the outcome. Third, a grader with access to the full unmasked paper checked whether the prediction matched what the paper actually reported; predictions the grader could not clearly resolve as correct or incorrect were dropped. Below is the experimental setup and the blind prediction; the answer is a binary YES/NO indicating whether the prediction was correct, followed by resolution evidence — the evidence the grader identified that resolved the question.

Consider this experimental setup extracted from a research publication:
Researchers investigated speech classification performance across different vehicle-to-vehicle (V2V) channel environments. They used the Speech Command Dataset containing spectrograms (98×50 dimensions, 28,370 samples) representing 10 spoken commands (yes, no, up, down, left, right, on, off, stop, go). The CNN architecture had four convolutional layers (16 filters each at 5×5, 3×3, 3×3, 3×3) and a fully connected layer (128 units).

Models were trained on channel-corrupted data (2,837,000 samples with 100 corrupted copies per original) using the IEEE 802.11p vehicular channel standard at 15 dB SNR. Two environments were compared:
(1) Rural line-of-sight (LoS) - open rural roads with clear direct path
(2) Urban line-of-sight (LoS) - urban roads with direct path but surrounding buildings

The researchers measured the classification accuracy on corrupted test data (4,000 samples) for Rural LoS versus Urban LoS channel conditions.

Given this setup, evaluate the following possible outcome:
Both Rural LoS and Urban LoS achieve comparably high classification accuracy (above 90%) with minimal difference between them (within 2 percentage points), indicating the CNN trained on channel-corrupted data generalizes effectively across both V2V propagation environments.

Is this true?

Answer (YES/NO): NO